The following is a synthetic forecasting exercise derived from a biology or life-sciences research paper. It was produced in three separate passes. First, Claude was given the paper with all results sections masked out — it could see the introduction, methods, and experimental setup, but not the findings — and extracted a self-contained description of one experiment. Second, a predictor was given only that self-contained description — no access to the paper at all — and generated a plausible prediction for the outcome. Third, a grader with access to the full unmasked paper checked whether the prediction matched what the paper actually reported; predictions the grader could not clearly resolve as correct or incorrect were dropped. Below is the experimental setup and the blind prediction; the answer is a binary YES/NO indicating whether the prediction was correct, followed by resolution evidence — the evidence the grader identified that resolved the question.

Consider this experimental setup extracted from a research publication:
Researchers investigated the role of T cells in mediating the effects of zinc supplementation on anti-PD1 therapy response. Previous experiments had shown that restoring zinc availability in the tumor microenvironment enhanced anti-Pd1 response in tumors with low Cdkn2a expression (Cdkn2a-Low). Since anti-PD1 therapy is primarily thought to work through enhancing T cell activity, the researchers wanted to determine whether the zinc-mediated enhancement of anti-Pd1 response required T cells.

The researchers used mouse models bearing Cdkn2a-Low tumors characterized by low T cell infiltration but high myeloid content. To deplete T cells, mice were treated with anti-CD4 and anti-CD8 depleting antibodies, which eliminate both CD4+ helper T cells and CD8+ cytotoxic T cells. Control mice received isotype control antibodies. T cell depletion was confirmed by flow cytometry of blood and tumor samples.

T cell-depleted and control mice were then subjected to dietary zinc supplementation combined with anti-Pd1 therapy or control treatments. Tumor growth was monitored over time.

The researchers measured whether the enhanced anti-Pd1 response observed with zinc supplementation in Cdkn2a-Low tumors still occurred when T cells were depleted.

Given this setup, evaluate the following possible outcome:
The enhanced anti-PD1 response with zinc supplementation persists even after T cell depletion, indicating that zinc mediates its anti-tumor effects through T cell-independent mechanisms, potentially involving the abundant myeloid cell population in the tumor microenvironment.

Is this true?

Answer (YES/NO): YES